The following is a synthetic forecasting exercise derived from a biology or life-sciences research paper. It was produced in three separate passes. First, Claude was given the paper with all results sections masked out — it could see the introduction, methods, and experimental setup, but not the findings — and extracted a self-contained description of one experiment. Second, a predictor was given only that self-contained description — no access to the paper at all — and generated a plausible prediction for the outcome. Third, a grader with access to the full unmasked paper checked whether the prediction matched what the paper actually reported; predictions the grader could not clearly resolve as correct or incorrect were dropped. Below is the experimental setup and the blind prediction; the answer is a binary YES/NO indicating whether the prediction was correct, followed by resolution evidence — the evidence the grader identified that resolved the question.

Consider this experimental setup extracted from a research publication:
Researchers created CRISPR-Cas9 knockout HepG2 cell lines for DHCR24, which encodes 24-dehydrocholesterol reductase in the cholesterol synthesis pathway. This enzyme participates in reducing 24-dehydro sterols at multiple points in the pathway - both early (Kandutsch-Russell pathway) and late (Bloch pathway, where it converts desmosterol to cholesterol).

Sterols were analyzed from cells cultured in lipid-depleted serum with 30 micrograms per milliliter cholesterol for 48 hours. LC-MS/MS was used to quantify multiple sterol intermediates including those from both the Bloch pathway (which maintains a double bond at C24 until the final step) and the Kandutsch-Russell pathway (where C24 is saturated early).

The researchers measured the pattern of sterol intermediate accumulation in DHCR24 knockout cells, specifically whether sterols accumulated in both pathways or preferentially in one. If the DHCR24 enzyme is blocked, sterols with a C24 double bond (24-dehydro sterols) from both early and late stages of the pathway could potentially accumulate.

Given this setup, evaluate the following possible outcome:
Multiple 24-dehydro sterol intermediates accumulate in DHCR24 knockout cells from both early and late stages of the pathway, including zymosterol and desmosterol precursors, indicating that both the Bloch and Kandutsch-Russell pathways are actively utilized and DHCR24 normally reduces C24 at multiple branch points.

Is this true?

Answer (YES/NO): NO